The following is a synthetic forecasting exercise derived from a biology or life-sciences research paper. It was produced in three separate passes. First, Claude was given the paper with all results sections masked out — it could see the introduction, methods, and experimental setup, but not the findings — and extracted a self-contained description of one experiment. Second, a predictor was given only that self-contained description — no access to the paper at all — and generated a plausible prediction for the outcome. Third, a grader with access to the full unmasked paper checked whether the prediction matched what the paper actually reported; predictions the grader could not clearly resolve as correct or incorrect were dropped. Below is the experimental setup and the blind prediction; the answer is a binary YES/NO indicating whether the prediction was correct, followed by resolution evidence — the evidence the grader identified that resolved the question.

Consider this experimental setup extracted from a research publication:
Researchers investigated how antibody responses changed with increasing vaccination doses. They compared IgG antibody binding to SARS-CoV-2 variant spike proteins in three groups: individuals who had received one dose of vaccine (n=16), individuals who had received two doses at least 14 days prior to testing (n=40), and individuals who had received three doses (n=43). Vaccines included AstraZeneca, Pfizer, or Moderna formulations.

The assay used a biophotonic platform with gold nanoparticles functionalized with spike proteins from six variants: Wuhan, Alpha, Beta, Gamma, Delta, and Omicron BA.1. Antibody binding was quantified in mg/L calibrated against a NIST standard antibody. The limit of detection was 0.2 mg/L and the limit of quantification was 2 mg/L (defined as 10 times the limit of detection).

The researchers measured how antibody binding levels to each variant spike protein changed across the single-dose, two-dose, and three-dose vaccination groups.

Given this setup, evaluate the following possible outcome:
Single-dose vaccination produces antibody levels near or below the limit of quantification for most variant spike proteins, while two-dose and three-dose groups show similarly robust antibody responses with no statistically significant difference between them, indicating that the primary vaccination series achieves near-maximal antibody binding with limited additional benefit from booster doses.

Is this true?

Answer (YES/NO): NO